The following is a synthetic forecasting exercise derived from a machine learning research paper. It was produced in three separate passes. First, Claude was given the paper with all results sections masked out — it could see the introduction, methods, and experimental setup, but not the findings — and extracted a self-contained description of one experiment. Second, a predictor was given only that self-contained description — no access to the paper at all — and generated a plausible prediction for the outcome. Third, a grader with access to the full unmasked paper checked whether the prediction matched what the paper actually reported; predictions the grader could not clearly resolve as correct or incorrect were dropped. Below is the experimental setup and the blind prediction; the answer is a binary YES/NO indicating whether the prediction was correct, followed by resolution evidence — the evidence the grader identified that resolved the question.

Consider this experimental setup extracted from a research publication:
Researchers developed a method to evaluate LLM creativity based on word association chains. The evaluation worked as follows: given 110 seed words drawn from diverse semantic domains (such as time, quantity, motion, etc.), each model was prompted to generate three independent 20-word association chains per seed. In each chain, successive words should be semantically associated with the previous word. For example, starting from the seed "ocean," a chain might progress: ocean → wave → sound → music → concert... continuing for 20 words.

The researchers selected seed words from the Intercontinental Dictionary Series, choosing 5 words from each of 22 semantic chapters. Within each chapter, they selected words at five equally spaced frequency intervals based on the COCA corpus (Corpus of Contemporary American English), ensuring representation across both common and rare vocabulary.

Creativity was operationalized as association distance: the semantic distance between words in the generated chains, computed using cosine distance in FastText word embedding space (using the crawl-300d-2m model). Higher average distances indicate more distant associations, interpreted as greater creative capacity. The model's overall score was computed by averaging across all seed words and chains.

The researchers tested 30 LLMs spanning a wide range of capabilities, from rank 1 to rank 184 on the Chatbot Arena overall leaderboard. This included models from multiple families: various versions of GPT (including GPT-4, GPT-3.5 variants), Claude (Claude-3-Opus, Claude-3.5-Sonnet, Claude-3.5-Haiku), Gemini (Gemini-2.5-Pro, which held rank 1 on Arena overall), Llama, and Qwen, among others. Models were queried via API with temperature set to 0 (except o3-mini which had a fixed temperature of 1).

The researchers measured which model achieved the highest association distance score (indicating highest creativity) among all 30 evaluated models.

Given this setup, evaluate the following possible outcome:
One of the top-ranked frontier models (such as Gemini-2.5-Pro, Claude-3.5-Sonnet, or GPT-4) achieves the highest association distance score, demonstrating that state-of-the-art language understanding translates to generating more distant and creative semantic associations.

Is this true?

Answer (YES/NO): YES